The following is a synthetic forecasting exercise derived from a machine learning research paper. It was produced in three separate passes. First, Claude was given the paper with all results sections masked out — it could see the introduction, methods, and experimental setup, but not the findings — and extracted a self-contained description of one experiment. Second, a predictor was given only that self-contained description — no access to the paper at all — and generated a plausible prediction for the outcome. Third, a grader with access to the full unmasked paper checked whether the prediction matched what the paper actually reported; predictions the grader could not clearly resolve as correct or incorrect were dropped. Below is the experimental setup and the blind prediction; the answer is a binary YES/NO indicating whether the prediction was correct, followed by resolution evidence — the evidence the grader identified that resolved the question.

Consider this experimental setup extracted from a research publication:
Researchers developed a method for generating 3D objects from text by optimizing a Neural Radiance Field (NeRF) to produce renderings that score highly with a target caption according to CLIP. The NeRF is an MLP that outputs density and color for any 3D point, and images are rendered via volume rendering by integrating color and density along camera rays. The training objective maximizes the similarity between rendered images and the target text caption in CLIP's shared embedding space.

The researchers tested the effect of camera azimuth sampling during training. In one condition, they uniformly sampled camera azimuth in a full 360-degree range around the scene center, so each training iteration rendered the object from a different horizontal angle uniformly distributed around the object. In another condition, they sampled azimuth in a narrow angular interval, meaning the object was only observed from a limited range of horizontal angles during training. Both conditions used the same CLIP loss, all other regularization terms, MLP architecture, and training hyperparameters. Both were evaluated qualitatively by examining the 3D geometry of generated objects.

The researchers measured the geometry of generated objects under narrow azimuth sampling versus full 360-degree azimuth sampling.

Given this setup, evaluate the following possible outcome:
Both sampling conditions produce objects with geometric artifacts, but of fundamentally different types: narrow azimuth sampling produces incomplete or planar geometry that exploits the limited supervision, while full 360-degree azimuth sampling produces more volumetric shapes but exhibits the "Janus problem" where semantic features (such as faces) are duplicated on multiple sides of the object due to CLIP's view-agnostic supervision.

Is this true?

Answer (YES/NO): NO